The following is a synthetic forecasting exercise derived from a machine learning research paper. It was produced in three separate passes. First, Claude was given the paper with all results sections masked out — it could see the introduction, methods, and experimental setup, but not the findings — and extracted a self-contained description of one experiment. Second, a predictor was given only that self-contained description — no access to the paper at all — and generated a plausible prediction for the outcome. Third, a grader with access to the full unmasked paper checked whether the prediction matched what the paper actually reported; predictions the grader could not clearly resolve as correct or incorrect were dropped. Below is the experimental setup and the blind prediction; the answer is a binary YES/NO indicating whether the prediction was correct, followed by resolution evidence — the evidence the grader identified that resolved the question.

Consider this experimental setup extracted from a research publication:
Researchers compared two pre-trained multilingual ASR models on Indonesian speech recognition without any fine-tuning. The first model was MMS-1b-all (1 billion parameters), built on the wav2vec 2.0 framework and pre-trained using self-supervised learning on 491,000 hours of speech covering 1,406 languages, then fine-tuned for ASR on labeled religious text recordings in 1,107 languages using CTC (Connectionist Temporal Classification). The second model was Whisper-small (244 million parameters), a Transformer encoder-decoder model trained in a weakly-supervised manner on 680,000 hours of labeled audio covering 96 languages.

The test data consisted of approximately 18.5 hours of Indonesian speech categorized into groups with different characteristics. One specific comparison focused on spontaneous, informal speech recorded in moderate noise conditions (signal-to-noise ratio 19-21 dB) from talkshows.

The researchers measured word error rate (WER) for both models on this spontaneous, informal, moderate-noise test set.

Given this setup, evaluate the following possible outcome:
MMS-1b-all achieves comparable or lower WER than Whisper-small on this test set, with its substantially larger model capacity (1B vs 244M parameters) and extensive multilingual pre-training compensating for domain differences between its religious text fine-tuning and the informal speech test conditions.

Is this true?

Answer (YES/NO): NO